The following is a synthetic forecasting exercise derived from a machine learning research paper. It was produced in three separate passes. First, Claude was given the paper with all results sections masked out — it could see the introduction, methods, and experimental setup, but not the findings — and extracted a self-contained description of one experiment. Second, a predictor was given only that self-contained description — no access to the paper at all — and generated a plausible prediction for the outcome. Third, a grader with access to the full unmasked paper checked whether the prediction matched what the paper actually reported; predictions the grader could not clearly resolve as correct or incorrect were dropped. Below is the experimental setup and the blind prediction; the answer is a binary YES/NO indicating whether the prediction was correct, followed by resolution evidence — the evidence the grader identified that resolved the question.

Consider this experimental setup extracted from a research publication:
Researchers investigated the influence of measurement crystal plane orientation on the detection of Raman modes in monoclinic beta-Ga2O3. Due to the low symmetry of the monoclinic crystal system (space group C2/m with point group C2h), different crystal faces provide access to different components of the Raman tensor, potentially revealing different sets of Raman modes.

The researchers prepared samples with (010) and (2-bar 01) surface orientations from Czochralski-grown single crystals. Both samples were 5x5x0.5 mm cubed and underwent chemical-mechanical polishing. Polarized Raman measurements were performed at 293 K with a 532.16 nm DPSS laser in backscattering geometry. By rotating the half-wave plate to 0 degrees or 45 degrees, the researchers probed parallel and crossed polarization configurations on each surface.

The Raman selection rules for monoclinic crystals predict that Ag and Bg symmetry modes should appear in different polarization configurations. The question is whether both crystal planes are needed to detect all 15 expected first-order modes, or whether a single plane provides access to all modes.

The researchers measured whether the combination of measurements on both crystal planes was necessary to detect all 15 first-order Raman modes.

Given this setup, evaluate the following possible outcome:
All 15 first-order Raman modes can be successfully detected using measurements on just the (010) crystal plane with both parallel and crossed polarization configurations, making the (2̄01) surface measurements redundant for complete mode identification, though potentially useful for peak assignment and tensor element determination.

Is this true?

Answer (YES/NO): NO